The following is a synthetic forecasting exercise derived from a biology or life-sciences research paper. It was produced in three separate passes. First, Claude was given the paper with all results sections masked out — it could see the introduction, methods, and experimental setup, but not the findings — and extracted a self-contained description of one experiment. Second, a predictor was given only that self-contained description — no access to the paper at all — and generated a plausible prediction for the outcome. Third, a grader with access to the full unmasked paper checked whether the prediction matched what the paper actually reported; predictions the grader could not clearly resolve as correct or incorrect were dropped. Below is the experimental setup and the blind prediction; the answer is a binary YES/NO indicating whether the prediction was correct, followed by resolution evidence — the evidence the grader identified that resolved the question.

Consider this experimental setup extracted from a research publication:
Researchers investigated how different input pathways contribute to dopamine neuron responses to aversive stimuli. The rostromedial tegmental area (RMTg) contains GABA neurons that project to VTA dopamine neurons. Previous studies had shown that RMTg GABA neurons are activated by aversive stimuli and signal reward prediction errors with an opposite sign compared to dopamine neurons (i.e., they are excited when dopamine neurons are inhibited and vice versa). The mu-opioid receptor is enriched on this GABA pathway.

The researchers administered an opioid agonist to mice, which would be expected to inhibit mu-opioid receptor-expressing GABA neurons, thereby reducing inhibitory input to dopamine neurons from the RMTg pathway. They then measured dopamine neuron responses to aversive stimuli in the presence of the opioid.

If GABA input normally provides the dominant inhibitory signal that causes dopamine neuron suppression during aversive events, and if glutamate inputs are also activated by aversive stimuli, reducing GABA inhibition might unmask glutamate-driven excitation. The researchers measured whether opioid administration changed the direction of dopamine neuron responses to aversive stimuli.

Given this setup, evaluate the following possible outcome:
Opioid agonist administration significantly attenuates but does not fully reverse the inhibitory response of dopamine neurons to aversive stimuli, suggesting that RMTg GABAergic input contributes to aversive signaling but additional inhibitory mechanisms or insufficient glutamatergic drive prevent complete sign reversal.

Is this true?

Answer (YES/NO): NO